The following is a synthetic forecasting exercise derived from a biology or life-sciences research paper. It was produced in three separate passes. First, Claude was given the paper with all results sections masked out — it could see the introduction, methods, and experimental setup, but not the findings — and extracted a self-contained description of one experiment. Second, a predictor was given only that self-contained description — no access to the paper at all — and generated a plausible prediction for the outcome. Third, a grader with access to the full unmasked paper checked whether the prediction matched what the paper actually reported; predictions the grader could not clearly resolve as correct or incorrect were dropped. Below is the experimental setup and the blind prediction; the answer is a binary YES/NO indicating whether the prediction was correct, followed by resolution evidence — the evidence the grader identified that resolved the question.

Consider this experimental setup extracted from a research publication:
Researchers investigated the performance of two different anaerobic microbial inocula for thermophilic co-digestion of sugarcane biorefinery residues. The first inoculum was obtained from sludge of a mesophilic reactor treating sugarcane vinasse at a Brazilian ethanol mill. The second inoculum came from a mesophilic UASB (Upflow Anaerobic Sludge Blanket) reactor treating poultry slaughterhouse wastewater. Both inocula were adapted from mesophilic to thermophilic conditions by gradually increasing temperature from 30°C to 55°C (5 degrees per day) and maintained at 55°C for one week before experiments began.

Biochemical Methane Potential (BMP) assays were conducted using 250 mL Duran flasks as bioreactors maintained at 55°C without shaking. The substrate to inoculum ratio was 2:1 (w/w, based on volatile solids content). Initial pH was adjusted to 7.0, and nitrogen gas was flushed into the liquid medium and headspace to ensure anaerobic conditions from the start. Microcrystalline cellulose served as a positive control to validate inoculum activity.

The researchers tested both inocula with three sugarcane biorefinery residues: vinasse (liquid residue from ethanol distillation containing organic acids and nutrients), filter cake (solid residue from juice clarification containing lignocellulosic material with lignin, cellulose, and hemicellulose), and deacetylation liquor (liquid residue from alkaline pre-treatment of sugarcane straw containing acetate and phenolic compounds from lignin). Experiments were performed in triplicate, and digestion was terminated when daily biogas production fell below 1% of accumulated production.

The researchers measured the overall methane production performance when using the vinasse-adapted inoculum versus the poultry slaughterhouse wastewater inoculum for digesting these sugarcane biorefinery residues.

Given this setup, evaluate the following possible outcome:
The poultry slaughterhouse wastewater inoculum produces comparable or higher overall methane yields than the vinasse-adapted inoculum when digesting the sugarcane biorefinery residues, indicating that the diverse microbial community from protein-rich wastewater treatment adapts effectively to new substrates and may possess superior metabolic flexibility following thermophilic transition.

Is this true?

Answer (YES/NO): YES